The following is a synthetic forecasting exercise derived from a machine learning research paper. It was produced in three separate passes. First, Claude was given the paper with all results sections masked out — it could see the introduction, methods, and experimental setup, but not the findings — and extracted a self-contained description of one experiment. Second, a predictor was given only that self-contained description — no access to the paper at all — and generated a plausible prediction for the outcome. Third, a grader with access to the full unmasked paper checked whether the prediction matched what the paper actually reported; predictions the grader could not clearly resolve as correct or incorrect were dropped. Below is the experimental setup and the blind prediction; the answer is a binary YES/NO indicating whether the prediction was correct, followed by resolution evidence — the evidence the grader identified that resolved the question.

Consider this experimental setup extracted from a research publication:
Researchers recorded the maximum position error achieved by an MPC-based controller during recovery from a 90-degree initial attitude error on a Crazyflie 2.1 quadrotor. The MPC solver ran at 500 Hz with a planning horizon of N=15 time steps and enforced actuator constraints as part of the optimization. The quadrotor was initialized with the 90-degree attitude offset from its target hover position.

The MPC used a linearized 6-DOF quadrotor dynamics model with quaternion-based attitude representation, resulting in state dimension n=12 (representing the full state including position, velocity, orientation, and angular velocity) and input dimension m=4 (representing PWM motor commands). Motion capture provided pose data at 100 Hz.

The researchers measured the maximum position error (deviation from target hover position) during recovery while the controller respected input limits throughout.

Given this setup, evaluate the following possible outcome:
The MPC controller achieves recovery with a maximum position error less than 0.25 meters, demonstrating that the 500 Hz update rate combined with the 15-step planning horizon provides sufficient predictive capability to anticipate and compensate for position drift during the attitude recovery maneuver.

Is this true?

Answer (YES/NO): YES